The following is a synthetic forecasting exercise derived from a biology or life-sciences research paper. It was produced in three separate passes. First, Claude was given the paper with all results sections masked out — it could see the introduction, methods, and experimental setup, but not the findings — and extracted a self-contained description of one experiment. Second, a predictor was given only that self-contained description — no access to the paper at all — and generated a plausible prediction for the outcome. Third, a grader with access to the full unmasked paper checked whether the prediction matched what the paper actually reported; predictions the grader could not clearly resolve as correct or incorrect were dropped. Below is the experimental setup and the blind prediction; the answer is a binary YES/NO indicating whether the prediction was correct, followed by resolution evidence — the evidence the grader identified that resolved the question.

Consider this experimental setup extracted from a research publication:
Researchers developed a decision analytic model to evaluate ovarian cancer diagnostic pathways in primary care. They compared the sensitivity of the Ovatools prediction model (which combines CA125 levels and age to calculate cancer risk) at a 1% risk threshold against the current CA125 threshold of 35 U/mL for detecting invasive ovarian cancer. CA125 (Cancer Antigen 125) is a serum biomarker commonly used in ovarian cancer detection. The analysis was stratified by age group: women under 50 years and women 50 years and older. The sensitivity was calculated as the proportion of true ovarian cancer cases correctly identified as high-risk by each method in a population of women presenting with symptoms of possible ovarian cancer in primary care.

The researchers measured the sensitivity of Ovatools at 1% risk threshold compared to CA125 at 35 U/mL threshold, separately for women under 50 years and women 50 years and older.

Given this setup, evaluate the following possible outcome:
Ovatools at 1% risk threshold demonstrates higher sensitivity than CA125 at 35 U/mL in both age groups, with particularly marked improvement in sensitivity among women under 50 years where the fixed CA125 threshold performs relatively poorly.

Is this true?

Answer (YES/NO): NO